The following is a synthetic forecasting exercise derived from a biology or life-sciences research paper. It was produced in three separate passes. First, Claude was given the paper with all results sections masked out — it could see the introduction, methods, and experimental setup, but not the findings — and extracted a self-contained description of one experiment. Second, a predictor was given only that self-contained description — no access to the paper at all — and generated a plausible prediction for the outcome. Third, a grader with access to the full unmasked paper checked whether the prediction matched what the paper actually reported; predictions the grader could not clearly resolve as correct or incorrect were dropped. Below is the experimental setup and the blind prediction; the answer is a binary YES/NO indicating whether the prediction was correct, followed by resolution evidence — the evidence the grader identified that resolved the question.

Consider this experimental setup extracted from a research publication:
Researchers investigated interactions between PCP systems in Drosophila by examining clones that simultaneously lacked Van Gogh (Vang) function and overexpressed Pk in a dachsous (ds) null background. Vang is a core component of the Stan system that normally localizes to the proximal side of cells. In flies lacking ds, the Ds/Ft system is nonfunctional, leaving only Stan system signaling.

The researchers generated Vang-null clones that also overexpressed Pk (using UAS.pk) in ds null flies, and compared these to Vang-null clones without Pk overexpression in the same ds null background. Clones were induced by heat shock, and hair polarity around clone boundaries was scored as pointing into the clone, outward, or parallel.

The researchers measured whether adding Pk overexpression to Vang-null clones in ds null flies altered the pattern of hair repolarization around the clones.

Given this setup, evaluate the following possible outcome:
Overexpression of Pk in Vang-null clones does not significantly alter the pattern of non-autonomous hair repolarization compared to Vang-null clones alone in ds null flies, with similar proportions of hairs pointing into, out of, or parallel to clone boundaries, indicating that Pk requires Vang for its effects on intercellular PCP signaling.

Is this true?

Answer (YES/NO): YES